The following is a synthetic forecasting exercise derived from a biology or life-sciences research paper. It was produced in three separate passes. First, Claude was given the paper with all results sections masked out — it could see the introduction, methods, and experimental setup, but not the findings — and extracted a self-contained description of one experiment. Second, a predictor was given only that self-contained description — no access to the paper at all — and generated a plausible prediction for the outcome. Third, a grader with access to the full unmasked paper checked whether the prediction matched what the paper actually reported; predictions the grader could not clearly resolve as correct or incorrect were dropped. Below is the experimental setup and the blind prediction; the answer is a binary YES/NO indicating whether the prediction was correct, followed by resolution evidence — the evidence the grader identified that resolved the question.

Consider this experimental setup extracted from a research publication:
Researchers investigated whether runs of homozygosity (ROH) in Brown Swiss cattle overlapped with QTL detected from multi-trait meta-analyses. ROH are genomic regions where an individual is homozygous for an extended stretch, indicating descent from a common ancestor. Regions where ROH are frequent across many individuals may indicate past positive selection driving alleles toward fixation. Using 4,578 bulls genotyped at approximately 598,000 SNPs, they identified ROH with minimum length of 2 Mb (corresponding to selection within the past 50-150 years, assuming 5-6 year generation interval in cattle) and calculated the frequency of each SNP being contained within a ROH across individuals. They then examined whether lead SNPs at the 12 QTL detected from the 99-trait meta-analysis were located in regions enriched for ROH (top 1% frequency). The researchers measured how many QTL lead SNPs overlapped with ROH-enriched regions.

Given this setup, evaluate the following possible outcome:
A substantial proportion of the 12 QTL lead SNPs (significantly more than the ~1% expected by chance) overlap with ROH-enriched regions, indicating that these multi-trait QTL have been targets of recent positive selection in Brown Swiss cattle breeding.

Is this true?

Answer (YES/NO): NO